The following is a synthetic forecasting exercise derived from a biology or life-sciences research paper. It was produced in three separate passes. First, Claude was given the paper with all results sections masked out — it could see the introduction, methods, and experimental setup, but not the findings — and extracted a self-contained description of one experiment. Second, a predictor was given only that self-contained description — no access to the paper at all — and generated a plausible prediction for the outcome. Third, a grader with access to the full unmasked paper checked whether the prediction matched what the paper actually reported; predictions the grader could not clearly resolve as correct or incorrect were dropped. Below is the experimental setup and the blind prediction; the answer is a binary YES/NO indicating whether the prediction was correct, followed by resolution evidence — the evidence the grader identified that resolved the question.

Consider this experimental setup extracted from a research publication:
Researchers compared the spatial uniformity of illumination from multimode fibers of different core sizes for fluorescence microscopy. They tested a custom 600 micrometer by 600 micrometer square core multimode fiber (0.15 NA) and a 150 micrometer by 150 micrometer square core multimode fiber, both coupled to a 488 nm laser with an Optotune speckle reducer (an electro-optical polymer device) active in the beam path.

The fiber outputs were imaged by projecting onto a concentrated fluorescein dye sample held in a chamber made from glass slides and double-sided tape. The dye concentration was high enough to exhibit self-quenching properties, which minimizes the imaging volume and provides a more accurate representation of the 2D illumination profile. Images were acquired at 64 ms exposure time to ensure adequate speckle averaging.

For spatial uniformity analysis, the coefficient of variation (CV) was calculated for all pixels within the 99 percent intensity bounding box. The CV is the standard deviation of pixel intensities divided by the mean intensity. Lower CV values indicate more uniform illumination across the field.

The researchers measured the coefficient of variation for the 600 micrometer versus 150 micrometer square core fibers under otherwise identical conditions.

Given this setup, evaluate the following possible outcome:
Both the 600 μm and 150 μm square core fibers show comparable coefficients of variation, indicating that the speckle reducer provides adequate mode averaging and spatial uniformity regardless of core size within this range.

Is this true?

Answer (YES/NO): NO